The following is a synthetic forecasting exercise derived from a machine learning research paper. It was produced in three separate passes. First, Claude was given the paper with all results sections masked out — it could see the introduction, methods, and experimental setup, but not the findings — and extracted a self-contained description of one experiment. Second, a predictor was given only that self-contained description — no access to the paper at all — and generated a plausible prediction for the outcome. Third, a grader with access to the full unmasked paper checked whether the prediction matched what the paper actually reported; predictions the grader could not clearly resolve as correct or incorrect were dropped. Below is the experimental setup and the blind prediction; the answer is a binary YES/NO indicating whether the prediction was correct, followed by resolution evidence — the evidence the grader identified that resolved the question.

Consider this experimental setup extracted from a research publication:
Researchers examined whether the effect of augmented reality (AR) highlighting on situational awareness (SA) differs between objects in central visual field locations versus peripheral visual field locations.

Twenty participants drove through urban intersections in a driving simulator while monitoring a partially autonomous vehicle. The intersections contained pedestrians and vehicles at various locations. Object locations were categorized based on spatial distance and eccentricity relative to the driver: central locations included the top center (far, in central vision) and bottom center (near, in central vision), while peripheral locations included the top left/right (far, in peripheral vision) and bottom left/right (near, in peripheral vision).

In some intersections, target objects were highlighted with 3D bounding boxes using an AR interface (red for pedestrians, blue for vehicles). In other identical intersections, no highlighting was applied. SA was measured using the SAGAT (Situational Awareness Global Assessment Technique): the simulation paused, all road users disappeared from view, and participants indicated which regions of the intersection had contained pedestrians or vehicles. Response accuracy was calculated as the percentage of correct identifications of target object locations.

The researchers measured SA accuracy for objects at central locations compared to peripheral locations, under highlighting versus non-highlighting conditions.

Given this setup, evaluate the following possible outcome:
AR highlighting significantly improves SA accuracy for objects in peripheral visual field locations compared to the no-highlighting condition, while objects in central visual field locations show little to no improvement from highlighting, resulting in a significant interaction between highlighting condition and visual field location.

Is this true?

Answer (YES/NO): NO